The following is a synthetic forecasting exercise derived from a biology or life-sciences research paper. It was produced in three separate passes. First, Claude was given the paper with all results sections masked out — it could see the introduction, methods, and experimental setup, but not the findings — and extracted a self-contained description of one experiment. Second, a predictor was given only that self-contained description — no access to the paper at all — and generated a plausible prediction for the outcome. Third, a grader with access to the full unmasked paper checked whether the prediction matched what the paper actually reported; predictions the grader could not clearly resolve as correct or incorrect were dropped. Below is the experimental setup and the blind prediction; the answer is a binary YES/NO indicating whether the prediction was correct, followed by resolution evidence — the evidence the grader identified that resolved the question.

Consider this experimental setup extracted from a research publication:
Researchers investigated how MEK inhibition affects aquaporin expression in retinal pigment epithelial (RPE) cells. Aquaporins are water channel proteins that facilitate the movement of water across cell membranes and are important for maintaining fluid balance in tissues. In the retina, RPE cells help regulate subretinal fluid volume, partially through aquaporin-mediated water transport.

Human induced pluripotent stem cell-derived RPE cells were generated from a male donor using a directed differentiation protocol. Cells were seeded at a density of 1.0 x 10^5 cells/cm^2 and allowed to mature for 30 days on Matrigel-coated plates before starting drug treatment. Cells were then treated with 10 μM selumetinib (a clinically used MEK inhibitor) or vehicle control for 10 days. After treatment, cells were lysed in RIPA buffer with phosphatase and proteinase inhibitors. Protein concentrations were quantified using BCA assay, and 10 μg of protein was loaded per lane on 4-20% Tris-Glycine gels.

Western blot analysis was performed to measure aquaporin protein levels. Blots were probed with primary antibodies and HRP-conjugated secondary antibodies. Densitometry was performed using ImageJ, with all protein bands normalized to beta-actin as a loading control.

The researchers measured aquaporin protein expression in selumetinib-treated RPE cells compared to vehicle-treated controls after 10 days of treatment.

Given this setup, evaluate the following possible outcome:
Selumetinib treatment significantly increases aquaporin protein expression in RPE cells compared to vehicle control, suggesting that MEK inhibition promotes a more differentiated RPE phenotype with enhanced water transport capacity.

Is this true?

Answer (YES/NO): NO